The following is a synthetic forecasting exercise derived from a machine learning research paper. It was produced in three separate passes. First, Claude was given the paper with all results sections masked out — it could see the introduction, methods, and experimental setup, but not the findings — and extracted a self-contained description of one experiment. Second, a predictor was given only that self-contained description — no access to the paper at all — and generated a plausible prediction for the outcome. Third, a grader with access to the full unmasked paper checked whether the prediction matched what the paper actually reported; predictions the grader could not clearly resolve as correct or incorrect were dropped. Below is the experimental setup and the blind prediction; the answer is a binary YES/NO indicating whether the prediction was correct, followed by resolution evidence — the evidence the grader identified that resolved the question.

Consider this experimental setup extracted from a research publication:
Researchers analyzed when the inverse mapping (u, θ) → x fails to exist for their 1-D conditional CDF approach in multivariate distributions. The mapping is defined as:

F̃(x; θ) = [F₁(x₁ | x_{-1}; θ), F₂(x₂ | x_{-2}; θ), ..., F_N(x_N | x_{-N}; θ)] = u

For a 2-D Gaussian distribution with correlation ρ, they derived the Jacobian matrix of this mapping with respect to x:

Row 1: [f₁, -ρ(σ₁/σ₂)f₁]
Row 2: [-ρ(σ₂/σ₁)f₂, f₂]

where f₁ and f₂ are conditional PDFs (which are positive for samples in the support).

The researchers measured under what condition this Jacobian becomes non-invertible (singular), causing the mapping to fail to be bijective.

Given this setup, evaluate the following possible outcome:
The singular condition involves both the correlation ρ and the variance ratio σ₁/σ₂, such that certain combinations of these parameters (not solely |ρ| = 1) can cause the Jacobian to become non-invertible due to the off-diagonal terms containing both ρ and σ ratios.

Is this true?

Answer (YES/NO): NO